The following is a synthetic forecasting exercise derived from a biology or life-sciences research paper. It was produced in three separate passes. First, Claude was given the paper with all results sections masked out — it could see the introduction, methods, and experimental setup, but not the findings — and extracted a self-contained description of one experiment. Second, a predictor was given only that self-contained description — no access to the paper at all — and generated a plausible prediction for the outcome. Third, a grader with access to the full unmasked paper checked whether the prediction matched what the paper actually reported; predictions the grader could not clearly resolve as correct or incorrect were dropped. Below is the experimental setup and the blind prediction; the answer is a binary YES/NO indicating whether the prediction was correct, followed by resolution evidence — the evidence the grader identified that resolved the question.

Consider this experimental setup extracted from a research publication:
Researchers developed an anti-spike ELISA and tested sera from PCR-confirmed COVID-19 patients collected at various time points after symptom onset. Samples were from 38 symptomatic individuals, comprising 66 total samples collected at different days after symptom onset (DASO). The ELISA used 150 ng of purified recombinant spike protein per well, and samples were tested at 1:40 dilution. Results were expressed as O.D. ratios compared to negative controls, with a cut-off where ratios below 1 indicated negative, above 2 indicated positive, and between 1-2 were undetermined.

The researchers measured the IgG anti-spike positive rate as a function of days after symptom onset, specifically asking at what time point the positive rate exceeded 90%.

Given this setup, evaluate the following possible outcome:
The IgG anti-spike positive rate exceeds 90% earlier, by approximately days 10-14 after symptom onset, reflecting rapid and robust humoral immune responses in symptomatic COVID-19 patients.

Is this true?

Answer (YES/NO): YES